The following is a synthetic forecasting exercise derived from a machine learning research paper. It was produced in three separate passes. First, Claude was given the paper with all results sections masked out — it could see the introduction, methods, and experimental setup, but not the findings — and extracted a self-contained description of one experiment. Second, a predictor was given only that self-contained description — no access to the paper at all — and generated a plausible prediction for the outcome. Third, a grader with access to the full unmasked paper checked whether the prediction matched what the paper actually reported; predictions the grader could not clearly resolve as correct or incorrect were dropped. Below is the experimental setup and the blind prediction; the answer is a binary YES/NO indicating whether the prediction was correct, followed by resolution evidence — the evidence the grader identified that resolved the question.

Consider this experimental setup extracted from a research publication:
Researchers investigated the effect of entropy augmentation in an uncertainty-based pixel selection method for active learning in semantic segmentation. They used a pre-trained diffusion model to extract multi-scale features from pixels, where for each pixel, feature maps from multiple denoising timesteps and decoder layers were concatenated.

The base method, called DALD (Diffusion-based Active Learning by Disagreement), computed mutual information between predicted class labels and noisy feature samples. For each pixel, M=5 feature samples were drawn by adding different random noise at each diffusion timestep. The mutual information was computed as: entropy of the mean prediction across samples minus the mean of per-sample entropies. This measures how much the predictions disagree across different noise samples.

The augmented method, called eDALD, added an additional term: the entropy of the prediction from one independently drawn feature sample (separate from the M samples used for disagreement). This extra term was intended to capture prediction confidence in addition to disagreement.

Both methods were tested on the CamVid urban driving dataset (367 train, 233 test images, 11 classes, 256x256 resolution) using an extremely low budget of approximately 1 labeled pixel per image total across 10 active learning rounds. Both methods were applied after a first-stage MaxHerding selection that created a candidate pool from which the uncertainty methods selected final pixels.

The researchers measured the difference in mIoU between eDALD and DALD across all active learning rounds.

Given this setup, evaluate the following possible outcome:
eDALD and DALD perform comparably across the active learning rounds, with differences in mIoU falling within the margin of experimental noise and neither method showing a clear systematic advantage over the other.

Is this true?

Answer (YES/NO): NO